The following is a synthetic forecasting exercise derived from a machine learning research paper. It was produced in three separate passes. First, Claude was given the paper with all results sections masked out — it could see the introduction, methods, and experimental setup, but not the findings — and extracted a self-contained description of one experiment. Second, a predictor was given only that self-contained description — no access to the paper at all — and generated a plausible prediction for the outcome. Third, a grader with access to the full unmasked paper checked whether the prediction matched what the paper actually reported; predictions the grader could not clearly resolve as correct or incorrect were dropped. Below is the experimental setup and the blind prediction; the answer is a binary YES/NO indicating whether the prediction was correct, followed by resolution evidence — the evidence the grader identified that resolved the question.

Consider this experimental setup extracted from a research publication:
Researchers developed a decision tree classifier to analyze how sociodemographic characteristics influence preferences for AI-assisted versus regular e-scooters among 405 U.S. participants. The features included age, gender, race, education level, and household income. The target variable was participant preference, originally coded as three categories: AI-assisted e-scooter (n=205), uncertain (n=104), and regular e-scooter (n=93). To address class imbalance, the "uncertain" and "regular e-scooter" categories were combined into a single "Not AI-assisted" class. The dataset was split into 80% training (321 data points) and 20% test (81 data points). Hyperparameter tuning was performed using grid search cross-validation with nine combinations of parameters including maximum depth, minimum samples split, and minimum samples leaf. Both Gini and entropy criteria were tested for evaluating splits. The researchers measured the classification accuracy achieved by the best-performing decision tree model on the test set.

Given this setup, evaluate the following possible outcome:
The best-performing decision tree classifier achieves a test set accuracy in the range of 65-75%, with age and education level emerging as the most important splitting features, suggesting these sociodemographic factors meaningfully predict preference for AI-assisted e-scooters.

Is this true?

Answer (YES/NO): NO